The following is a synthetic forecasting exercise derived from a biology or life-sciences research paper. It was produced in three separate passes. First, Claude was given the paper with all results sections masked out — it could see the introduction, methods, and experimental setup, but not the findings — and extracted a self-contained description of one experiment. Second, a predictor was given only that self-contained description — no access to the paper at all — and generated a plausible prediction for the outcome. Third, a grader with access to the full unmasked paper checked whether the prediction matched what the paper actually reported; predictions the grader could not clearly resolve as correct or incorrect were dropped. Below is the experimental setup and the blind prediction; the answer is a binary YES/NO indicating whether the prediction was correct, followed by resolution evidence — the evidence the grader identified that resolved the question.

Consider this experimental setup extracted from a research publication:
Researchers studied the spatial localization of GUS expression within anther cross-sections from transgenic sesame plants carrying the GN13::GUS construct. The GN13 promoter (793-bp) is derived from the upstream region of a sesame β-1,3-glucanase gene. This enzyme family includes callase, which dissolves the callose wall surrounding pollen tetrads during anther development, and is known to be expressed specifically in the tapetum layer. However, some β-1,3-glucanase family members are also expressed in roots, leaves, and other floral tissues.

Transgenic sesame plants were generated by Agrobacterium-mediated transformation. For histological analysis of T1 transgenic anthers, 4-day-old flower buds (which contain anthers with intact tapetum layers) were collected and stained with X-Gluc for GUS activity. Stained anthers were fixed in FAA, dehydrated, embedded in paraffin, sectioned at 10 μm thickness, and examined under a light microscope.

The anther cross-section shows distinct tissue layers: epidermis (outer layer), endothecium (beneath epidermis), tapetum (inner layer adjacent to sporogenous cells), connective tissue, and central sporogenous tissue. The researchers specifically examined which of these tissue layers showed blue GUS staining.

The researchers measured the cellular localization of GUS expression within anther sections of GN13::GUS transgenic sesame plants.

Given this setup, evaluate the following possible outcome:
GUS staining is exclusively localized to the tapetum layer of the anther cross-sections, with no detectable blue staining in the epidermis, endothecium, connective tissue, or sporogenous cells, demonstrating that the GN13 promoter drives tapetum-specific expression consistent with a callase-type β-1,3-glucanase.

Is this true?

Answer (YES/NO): YES